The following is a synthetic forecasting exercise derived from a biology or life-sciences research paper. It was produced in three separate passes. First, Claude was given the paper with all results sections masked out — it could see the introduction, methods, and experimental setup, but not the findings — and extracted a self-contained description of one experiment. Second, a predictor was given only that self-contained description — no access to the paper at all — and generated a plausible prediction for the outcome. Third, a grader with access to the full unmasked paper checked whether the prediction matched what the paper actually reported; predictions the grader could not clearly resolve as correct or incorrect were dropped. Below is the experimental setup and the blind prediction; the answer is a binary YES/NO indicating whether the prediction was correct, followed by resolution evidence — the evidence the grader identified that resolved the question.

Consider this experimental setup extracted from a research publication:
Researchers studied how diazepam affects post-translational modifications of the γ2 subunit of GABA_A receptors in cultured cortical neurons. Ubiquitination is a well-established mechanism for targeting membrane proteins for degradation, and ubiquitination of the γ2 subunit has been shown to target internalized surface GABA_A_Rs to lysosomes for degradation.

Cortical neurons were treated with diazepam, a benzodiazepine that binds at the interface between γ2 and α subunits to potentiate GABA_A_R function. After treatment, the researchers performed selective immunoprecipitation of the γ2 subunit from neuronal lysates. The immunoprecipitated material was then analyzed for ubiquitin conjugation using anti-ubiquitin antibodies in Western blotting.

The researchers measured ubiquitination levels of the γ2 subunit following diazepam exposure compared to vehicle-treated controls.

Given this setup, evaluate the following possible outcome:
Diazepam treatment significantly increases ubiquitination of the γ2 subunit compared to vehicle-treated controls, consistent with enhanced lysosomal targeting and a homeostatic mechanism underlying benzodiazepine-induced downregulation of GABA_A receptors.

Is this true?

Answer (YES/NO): YES